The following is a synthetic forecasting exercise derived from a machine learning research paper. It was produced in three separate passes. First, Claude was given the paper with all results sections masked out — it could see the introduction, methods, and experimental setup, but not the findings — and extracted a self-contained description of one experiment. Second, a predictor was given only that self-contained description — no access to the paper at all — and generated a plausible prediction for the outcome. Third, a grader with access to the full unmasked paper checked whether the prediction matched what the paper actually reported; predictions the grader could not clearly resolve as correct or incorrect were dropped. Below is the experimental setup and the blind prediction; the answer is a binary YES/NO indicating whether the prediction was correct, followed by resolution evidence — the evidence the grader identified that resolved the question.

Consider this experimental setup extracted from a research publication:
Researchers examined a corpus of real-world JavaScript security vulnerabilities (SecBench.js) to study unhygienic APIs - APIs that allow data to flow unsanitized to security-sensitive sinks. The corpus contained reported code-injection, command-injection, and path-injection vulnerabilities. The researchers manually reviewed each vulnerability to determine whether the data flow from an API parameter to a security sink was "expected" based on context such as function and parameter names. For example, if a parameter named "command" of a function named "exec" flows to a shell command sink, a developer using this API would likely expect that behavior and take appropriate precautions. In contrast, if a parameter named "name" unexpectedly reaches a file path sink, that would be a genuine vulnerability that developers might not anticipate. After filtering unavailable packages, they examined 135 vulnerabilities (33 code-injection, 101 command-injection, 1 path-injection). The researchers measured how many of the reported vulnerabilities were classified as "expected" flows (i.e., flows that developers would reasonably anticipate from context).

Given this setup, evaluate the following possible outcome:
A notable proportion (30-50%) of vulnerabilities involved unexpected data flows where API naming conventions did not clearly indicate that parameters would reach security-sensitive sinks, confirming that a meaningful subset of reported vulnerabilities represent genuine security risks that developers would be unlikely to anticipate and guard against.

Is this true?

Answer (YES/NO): NO